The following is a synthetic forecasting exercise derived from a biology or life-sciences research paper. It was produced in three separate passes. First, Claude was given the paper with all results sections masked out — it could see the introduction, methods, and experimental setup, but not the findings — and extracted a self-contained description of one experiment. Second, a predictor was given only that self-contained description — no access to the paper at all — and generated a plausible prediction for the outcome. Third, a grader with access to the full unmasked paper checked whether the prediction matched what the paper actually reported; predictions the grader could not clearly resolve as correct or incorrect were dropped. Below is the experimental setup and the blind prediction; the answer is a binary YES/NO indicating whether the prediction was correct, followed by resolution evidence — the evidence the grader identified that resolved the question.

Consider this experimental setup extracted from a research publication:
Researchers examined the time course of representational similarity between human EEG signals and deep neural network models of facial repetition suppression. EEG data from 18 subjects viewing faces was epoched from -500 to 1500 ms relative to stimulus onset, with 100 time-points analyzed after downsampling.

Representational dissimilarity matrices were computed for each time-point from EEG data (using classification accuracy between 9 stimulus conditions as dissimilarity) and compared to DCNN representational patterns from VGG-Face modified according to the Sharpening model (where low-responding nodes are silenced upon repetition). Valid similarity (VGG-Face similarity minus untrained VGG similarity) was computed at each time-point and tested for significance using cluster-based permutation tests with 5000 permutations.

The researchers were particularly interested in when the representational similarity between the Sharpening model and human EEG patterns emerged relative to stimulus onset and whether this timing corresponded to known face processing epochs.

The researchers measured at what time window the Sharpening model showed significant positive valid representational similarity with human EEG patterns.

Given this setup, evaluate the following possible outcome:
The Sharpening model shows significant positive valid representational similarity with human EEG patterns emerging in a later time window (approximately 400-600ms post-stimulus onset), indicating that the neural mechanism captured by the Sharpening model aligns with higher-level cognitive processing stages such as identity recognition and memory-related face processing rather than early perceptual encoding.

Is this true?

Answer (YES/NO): NO